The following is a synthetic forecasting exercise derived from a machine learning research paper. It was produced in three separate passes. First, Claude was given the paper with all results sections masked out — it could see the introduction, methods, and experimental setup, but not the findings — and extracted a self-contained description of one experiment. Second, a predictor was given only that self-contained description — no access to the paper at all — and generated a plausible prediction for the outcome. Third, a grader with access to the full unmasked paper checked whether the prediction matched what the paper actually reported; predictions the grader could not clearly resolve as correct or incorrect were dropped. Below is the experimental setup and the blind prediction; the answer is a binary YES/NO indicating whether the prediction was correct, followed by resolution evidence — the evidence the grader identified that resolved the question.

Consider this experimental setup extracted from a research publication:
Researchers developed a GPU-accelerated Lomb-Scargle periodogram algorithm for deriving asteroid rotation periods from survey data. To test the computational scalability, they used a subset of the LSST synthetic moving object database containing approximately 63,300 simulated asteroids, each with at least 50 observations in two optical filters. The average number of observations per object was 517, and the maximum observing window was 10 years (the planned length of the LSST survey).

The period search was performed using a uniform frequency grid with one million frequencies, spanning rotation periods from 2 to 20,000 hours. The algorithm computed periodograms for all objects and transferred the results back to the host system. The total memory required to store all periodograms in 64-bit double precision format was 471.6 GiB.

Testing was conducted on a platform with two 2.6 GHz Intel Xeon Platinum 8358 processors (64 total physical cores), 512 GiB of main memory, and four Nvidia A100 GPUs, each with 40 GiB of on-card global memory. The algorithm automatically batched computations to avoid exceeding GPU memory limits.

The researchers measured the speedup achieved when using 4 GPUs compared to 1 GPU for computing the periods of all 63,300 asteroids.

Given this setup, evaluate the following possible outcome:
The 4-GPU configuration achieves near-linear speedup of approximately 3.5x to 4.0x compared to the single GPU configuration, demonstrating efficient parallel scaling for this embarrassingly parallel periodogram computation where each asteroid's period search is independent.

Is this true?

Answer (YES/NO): NO